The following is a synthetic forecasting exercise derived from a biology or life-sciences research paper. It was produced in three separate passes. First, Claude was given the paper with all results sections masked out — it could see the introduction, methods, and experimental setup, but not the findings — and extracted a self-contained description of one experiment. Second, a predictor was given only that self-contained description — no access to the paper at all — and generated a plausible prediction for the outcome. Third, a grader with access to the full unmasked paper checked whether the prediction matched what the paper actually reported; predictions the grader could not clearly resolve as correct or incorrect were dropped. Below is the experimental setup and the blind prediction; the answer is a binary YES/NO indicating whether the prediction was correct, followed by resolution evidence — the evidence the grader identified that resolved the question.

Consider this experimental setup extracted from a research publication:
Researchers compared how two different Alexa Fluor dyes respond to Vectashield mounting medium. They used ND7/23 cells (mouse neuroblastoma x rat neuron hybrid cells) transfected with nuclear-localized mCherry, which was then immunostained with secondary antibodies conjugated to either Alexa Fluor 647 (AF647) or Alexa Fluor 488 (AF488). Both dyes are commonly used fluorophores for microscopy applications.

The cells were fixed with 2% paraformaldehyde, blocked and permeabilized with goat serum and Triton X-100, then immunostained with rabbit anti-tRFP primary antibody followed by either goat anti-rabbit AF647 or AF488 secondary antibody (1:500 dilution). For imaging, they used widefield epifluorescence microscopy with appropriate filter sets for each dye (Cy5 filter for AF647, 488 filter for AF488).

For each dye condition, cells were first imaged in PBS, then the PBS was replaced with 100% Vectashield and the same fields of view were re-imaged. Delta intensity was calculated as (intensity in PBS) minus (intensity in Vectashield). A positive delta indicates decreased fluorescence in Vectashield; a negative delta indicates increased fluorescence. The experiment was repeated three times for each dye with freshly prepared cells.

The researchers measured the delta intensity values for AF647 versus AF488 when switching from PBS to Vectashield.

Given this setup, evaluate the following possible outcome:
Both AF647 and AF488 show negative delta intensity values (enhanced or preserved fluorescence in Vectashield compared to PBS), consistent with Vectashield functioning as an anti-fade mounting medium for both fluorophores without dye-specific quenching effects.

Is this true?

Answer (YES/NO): NO